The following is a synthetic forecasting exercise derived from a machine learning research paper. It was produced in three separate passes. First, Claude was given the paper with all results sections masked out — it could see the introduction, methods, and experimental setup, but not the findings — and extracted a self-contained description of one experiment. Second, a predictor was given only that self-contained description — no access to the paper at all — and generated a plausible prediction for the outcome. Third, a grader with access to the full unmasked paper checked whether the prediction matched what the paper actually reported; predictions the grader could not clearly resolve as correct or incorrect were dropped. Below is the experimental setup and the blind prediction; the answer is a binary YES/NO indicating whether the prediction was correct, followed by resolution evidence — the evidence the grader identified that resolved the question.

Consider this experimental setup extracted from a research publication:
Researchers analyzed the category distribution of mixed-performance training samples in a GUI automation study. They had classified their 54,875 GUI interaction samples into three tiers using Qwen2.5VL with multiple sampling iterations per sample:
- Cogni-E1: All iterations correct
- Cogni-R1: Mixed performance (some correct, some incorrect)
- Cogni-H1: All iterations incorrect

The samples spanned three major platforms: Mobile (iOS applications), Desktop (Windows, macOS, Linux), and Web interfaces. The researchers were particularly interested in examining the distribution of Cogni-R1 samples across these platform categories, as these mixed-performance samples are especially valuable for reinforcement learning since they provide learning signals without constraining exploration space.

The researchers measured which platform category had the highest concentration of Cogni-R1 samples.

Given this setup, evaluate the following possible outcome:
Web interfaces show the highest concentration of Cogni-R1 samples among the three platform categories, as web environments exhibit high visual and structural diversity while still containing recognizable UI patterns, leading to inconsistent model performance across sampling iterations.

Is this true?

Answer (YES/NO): NO